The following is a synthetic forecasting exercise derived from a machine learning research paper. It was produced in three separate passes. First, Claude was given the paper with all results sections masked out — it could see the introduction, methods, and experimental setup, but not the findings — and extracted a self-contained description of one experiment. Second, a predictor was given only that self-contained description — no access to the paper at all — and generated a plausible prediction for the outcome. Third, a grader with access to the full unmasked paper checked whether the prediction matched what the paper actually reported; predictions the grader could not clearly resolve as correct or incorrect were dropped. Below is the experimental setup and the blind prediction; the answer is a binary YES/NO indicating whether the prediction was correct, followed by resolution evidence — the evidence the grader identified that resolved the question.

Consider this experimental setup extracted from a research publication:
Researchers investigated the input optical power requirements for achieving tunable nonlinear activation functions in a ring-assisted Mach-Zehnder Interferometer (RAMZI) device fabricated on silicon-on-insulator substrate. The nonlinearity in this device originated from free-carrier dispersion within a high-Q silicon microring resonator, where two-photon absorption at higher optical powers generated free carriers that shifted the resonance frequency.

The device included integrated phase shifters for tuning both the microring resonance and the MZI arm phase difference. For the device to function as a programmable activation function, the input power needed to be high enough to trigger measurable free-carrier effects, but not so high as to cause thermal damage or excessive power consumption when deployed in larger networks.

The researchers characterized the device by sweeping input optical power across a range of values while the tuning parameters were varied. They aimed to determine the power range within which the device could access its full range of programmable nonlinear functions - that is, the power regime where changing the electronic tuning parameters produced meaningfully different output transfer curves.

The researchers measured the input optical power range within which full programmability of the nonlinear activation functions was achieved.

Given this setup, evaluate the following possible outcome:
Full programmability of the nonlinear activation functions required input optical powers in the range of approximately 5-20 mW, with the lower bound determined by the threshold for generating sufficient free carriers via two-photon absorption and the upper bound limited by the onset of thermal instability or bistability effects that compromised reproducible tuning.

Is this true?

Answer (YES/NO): NO